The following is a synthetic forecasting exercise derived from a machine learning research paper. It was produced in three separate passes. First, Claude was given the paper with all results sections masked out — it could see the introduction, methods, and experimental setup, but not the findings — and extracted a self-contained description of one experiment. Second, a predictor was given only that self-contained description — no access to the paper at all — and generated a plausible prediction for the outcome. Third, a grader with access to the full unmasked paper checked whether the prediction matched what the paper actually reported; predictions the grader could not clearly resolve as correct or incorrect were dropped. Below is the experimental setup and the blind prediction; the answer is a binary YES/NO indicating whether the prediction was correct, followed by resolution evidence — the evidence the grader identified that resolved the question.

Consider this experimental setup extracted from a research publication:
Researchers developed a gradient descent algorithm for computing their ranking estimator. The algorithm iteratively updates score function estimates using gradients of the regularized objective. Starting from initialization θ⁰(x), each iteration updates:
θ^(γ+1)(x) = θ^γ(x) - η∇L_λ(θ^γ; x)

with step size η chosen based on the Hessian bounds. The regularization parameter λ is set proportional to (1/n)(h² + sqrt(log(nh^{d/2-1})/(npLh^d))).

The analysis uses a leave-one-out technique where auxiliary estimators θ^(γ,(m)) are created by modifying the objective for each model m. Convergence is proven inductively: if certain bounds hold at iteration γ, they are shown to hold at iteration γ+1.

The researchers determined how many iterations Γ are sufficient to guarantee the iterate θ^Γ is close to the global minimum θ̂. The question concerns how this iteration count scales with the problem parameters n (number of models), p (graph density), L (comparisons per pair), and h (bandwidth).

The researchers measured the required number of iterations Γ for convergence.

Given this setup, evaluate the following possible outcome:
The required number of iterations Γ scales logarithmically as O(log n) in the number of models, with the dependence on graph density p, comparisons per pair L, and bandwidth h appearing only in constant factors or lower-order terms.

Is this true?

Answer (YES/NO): NO